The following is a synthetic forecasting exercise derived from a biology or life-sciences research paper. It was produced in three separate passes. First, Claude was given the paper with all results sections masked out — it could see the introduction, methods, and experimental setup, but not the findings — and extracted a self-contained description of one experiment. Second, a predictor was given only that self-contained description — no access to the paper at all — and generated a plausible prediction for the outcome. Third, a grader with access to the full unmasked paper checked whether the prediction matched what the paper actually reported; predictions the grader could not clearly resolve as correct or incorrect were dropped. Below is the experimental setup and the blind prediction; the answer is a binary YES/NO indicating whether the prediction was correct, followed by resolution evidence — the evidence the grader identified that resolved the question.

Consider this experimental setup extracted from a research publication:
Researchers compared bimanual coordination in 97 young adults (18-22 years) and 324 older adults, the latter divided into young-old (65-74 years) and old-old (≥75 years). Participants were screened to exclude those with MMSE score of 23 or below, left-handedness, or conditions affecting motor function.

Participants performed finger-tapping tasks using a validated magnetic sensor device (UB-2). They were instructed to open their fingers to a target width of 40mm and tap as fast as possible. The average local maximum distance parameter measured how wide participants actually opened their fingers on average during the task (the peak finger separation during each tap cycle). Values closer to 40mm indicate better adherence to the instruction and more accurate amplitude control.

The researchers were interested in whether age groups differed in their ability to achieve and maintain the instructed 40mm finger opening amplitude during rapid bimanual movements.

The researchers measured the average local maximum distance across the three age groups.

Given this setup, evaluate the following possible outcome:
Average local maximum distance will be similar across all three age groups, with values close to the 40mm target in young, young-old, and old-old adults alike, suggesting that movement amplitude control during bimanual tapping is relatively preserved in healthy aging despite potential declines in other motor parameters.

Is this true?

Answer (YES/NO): NO